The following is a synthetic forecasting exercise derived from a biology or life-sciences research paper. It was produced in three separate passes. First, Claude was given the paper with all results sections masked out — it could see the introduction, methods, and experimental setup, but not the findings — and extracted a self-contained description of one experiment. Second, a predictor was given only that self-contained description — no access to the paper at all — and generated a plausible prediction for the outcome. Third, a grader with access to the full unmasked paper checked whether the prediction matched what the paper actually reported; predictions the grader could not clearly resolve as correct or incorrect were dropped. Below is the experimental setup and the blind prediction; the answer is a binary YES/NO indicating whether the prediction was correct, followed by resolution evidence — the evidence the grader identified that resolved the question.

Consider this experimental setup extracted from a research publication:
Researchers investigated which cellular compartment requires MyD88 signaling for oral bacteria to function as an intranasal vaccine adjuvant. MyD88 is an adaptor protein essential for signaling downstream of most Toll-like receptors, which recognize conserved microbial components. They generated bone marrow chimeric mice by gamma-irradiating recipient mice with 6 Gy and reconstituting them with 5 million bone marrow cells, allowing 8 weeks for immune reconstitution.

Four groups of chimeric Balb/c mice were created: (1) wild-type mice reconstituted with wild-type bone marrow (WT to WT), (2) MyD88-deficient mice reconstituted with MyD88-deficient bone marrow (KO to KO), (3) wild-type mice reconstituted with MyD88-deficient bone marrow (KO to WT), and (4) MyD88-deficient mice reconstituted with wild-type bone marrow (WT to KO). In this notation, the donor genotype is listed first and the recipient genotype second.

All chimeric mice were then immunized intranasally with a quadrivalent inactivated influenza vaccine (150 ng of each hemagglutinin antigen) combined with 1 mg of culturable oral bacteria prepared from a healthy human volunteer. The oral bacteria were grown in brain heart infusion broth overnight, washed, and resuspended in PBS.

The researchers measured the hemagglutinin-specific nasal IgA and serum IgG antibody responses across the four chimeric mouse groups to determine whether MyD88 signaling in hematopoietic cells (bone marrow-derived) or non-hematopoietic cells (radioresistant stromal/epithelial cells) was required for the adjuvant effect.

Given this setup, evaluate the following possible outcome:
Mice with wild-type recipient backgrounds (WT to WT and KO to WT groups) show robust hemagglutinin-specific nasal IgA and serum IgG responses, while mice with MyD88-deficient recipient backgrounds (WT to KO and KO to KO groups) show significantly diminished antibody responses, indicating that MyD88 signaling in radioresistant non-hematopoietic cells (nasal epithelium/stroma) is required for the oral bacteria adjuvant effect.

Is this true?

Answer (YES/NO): NO